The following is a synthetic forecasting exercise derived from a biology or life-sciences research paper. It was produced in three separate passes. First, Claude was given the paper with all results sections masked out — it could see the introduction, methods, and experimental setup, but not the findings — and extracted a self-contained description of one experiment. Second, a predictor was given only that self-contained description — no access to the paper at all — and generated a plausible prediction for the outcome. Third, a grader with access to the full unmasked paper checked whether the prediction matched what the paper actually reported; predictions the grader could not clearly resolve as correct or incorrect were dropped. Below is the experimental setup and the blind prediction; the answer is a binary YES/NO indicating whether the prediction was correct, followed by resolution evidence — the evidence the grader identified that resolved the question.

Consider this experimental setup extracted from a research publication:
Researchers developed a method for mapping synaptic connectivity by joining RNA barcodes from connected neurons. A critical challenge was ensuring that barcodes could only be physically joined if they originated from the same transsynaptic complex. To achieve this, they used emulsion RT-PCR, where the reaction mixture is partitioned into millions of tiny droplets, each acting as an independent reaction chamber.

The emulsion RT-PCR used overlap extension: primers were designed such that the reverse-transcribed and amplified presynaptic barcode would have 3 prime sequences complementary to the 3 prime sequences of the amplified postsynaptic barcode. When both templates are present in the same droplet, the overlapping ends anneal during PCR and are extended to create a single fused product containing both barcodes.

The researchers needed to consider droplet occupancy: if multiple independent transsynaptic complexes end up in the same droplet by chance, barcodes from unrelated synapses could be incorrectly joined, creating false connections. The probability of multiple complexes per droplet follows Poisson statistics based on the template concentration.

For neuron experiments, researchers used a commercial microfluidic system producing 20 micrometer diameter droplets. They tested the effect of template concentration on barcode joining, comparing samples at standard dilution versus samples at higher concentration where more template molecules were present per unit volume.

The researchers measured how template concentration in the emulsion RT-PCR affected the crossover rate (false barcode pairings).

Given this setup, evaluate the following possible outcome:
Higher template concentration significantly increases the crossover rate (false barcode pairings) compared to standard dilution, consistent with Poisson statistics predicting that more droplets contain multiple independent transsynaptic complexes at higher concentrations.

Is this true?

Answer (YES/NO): YES